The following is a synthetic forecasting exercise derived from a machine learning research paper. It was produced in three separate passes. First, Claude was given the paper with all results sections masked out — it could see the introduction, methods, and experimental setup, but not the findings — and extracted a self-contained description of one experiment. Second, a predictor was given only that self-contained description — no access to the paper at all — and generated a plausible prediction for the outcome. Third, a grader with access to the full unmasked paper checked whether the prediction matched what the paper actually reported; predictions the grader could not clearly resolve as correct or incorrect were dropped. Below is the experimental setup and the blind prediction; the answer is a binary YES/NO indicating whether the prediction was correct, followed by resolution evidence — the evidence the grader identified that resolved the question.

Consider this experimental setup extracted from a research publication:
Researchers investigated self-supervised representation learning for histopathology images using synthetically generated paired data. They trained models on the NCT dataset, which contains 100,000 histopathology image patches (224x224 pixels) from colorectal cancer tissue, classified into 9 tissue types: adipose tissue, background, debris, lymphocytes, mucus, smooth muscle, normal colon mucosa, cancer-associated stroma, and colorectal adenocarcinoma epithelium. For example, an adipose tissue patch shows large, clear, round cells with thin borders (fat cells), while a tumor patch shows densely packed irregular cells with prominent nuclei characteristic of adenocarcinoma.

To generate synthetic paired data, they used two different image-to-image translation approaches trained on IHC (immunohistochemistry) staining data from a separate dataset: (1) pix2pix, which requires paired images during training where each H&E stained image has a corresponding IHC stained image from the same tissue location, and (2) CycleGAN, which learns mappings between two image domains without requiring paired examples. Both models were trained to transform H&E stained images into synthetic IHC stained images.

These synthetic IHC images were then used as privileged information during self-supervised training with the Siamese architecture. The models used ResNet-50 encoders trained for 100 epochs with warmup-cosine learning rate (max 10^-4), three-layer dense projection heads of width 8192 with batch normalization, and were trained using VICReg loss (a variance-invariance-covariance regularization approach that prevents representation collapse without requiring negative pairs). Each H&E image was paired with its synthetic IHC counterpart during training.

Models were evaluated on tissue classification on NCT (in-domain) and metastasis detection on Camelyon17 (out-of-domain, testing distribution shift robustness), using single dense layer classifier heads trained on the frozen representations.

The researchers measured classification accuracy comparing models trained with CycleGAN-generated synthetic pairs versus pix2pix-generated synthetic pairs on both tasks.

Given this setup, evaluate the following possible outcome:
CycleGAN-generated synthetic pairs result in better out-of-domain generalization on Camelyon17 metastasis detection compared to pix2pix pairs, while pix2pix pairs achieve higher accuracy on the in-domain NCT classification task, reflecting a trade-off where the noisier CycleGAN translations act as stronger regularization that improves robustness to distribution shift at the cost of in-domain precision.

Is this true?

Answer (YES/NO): YES